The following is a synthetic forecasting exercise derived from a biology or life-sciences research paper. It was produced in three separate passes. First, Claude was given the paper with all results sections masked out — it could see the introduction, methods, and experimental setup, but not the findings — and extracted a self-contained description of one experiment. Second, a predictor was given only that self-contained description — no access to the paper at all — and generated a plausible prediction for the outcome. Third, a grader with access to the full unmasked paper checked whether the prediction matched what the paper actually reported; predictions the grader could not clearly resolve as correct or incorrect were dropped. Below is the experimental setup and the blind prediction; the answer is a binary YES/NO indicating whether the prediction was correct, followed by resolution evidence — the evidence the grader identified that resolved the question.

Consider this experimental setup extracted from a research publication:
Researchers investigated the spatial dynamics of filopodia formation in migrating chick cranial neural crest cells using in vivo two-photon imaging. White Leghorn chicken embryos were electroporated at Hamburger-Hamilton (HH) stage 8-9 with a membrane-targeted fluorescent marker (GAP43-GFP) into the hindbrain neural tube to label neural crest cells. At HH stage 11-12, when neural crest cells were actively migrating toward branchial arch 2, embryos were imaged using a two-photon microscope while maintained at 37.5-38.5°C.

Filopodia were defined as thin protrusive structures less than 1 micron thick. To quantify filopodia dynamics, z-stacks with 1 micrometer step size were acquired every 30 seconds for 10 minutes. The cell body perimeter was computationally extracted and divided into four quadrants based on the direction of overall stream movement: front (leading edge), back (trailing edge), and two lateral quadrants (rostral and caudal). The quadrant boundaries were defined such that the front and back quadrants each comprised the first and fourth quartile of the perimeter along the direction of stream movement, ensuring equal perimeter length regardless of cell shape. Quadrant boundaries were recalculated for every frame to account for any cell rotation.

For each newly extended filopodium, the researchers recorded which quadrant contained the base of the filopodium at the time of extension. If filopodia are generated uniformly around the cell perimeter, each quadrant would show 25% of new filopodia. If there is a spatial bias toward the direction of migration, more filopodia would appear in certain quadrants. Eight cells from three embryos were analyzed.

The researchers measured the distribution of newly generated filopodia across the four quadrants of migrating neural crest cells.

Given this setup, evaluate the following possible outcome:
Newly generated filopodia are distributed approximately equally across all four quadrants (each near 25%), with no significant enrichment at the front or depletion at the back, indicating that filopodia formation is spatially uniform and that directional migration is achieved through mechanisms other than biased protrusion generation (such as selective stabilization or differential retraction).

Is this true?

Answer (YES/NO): NO